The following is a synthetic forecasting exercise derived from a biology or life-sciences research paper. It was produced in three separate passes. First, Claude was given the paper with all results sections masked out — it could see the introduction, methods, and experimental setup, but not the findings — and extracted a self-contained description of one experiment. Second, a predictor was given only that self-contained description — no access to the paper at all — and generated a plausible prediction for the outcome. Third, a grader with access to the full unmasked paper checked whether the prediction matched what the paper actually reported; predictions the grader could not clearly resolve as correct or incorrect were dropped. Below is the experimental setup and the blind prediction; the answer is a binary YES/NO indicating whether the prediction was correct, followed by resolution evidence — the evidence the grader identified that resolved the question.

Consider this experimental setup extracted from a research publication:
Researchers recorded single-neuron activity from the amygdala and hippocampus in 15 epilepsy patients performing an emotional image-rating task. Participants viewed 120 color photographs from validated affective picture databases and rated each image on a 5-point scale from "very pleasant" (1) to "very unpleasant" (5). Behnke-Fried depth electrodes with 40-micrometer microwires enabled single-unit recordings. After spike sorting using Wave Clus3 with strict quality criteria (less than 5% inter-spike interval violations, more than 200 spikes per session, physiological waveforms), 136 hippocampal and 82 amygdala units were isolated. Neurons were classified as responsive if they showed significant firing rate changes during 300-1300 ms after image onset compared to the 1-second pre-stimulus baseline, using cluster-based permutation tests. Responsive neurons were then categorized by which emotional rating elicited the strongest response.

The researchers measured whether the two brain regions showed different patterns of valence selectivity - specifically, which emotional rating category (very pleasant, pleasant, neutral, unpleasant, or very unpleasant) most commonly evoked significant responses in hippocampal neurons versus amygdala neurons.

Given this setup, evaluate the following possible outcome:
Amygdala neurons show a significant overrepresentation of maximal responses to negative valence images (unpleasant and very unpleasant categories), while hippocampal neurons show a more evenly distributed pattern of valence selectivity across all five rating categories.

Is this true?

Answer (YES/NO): NO